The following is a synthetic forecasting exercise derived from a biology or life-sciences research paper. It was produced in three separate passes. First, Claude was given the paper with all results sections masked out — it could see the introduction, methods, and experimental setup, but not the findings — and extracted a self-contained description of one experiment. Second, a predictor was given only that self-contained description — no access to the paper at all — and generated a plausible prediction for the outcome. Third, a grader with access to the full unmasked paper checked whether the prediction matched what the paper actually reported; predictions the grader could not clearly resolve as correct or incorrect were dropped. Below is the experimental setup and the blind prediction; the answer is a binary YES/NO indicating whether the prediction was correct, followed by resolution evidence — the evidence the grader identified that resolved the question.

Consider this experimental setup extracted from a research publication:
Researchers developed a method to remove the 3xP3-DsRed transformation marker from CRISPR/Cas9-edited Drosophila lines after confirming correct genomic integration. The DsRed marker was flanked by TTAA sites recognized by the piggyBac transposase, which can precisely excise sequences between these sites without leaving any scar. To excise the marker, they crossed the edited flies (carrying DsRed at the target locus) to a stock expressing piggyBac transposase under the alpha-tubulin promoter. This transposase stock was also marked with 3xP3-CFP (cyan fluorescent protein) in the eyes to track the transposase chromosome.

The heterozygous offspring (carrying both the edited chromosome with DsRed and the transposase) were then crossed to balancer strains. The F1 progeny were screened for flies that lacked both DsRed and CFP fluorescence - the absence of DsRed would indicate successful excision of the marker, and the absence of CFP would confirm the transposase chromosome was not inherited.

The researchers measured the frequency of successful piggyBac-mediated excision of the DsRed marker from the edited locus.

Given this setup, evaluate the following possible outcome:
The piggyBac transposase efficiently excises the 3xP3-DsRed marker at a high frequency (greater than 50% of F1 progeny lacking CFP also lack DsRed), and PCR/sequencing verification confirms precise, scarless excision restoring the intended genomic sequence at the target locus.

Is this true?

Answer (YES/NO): NO